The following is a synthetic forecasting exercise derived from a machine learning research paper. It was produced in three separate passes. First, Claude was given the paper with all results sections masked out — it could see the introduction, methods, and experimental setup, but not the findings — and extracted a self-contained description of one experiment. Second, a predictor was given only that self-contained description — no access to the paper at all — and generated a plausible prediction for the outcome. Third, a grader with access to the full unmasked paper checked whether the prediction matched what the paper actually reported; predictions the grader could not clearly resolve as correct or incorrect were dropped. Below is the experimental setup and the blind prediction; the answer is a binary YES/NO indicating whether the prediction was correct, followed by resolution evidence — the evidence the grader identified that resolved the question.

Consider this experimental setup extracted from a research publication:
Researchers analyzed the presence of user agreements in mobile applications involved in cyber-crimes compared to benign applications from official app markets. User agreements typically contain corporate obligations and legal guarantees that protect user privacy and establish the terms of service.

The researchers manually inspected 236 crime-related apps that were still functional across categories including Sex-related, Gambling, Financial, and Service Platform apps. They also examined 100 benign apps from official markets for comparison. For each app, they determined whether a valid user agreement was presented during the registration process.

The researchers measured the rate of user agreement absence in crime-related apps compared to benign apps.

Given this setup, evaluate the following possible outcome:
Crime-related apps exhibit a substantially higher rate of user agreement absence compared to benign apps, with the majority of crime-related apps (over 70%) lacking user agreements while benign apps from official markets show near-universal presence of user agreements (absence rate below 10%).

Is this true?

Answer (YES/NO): NO